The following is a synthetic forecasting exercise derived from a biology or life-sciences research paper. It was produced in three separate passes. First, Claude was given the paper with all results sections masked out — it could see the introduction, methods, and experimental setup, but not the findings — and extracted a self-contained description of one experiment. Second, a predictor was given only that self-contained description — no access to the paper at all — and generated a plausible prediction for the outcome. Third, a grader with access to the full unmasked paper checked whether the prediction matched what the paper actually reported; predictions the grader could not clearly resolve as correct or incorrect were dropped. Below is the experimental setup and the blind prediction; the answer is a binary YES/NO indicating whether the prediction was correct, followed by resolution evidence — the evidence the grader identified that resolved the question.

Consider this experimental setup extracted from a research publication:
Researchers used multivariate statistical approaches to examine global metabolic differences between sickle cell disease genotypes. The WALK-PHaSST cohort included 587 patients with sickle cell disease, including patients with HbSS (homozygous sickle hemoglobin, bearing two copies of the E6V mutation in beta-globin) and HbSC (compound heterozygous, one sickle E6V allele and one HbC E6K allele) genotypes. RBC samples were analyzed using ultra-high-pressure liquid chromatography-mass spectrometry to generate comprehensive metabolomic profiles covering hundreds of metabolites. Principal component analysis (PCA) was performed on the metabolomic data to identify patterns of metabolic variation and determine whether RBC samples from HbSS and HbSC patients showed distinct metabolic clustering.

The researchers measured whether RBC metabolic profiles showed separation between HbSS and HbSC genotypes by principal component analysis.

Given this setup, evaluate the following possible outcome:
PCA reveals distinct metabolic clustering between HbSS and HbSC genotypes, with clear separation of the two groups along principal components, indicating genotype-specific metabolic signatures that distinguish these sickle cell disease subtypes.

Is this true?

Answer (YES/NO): NO